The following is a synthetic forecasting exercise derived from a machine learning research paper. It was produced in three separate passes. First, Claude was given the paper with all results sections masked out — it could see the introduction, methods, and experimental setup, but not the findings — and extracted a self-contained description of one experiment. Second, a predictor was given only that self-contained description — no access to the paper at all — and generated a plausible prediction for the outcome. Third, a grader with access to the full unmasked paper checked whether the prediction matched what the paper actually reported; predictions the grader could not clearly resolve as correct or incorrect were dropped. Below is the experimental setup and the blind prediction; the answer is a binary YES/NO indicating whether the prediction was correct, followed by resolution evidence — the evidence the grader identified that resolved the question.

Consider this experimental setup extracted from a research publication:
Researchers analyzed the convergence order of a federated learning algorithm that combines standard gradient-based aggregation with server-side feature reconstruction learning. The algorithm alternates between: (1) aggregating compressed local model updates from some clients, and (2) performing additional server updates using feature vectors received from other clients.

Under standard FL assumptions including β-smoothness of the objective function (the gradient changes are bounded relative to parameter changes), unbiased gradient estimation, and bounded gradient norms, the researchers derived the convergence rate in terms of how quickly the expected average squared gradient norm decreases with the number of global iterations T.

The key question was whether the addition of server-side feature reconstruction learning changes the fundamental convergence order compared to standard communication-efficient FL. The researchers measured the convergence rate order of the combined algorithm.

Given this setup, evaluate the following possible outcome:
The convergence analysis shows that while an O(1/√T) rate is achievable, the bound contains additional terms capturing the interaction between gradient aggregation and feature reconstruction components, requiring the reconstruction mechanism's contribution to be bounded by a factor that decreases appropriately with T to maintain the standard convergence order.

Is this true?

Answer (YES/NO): YES